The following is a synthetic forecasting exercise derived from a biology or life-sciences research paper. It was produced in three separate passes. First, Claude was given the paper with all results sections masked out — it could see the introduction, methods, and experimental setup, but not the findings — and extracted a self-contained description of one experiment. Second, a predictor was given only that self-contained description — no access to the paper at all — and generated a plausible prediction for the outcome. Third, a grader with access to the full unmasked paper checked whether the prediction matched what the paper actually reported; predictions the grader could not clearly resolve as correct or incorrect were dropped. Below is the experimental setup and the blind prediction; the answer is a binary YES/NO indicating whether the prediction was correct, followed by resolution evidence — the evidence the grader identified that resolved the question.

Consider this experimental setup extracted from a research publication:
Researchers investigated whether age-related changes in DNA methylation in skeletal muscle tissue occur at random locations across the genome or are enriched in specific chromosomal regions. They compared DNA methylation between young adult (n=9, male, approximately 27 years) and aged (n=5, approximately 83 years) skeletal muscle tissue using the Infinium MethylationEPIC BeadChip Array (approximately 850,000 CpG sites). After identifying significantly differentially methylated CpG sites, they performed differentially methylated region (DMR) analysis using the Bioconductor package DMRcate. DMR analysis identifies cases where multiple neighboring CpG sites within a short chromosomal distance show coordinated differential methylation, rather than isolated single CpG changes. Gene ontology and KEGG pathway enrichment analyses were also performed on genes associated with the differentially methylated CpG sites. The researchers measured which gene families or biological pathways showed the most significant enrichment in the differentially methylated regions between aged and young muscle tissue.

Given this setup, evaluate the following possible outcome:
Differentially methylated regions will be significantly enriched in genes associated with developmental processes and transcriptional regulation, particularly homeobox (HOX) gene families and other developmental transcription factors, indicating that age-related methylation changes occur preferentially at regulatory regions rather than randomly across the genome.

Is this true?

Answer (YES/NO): YES